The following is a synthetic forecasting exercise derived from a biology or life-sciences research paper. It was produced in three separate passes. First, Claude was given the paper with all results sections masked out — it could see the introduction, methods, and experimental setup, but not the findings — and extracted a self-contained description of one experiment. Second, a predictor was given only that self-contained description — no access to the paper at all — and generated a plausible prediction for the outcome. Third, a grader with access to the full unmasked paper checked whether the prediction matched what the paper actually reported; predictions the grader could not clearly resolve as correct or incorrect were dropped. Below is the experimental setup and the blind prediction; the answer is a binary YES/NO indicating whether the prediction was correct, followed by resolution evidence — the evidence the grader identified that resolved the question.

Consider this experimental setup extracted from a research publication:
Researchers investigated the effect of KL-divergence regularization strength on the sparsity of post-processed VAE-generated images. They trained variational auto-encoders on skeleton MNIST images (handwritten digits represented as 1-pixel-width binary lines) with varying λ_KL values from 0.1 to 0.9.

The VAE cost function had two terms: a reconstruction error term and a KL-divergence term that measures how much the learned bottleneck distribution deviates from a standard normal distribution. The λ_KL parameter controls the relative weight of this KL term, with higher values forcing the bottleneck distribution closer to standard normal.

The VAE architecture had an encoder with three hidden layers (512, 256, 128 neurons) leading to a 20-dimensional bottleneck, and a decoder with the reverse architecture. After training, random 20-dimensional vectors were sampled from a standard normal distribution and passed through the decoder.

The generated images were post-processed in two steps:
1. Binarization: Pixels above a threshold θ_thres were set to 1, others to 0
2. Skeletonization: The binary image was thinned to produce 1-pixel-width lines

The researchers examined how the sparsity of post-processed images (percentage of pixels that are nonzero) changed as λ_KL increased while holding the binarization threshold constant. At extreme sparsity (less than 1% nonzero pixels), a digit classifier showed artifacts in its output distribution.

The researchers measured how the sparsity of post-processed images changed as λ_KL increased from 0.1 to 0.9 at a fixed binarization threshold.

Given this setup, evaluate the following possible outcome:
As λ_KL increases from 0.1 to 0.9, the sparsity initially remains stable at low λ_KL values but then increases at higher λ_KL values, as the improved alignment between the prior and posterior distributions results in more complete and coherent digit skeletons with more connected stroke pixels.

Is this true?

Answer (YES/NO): NO